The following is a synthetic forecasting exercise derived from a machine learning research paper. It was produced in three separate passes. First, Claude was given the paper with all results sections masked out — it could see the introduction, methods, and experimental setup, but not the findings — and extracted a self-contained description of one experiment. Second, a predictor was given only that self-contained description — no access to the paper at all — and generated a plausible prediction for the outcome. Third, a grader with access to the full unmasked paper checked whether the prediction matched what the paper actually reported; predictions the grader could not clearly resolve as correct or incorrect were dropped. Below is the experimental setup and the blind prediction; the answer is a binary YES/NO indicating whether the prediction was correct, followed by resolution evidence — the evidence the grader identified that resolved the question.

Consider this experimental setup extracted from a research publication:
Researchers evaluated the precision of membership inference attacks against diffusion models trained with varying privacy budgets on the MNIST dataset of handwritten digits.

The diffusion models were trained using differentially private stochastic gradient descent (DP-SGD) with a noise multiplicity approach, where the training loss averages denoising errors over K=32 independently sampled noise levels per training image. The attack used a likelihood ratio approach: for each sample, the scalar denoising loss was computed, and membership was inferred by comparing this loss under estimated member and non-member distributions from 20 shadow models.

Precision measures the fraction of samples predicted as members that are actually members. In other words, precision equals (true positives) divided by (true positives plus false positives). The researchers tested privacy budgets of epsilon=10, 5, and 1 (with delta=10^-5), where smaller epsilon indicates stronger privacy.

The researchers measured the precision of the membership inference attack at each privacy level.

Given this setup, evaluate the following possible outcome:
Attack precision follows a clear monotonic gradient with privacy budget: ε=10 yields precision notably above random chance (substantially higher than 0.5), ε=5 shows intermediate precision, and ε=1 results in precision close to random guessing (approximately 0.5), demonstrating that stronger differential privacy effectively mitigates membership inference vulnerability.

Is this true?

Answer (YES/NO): NO